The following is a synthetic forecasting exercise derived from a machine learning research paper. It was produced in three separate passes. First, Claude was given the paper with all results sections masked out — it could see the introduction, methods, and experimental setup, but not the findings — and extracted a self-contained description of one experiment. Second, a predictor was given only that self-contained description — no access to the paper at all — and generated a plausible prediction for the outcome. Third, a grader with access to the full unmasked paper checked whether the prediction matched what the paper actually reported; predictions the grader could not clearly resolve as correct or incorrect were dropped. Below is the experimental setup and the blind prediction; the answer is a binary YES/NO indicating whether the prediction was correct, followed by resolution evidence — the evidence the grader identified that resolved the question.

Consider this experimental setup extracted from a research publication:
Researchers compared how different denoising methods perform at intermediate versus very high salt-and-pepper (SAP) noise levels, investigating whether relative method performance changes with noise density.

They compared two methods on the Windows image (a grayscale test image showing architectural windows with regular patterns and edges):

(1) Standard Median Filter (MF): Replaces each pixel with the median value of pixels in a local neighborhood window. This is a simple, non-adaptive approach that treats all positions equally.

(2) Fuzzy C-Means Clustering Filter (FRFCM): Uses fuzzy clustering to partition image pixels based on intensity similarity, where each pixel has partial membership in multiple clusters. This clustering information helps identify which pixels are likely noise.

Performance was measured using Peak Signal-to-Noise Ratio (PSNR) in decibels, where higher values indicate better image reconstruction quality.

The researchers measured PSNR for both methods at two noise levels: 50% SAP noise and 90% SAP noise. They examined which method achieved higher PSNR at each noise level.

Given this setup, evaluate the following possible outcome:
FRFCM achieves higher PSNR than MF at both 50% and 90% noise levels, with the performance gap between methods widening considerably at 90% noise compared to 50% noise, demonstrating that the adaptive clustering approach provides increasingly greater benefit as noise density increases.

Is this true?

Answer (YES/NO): NO